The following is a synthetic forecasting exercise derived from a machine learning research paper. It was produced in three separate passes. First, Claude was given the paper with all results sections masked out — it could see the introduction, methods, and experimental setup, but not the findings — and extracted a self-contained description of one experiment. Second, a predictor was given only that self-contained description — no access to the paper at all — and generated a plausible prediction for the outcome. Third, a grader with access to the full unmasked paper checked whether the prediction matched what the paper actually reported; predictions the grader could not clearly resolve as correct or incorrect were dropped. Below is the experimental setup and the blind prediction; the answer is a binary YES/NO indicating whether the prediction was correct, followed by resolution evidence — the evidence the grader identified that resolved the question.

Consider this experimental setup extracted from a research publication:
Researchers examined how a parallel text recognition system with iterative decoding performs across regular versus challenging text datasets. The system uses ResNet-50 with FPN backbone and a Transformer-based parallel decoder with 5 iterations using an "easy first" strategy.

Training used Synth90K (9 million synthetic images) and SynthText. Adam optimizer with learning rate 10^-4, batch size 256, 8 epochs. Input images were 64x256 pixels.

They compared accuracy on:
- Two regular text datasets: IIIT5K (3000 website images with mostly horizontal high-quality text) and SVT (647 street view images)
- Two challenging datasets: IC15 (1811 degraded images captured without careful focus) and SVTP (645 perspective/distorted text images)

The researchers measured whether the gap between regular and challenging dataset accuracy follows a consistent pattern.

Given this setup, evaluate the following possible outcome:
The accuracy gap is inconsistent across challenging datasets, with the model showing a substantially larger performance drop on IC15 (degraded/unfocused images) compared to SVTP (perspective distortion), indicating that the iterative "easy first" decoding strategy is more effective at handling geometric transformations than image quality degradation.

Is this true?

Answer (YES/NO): NO